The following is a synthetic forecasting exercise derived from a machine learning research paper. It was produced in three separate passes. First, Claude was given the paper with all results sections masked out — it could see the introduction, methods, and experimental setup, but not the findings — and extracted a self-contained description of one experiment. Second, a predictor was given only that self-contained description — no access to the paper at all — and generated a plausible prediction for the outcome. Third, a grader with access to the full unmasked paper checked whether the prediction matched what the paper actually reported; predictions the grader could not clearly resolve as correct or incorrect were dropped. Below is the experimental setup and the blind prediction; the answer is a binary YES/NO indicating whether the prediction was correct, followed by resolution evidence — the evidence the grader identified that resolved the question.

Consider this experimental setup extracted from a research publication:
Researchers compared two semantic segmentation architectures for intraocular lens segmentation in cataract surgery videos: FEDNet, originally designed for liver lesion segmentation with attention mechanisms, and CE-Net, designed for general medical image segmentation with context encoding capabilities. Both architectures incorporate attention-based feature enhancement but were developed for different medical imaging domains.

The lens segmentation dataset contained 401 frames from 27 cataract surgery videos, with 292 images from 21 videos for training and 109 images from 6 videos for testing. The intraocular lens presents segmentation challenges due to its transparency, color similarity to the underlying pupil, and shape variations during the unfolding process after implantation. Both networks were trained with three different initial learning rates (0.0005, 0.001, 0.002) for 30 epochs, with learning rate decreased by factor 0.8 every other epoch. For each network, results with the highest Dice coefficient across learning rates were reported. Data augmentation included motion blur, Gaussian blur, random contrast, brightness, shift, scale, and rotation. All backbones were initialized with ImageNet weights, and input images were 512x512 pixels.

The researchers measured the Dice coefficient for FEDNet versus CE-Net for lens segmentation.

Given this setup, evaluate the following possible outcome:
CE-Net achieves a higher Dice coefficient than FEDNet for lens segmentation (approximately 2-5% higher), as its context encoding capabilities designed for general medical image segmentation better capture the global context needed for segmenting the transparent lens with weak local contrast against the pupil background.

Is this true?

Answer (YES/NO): NO